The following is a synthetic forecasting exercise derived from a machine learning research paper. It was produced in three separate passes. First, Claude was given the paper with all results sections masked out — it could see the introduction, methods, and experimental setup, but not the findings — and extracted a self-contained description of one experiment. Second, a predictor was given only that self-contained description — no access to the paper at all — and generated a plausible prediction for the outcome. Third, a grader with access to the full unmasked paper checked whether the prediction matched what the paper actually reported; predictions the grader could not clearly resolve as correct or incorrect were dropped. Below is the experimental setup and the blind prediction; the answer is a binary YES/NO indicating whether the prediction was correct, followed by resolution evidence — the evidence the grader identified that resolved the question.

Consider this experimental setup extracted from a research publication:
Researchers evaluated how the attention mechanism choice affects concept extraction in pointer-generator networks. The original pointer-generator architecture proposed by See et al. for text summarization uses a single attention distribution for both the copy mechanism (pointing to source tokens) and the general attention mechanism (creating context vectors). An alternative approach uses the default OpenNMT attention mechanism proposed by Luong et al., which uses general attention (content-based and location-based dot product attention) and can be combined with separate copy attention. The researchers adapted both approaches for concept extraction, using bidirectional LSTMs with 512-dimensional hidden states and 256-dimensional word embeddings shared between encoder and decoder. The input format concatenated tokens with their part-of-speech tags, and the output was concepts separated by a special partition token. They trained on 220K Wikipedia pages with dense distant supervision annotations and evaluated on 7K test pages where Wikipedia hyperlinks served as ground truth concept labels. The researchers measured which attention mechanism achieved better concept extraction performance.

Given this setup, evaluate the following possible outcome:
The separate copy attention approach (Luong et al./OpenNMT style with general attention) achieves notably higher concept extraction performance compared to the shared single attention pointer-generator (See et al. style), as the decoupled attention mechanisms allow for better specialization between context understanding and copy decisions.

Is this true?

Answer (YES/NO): NO